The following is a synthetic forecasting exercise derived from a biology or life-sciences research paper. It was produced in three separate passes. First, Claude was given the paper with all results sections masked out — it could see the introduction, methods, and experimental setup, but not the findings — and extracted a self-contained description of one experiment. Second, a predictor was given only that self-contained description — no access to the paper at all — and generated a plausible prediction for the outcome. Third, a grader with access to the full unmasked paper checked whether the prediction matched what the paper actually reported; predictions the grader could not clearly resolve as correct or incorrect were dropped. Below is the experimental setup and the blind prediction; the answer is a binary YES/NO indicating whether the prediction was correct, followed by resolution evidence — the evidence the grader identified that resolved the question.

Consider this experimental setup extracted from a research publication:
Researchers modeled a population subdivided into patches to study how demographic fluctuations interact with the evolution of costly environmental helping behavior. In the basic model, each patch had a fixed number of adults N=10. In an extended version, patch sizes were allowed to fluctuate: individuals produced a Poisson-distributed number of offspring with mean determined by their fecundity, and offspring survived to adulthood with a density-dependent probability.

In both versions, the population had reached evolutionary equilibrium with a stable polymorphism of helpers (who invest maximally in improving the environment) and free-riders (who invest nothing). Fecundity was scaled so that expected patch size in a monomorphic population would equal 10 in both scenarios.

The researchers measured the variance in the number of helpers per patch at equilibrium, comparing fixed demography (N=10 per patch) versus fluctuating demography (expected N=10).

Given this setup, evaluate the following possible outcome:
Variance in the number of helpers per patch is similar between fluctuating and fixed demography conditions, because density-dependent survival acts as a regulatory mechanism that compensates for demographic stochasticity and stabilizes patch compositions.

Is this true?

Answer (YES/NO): NO